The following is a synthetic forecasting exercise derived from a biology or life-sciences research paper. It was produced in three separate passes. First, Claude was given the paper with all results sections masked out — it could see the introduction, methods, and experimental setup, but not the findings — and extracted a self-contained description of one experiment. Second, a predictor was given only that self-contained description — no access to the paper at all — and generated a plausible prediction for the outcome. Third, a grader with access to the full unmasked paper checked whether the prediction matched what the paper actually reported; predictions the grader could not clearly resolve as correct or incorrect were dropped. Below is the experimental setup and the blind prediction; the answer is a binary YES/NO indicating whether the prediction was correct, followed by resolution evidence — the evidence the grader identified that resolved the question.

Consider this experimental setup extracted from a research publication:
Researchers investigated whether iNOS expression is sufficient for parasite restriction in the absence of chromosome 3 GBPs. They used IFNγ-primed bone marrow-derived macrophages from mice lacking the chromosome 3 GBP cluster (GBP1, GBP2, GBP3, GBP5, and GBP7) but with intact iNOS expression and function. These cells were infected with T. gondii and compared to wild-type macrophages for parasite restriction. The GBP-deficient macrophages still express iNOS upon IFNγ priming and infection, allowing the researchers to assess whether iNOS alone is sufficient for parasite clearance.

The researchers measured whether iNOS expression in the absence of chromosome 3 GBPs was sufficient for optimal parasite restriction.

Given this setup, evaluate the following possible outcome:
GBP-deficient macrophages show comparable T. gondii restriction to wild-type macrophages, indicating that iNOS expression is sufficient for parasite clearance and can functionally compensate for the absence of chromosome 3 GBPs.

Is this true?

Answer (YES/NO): NO